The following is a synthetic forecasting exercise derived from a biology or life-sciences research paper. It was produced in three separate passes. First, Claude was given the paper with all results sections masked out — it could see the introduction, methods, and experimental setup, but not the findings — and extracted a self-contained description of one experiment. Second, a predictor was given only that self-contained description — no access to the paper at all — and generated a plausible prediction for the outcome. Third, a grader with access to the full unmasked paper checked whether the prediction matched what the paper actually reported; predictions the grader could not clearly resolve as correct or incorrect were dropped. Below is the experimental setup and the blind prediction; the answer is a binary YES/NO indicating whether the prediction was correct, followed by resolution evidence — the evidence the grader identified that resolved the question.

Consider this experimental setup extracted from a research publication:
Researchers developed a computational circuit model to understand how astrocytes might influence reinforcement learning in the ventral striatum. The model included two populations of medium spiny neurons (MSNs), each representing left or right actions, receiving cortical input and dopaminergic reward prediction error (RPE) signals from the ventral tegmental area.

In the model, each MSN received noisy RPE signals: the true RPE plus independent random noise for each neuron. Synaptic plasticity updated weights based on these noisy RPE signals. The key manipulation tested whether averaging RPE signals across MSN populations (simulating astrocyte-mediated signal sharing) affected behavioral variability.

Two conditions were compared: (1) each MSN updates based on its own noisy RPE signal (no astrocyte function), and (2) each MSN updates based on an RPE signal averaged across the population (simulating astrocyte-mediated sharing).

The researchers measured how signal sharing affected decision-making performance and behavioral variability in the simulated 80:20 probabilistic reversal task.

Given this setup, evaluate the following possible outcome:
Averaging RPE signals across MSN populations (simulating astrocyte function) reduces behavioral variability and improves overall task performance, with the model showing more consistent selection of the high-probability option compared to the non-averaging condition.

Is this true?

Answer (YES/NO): YES